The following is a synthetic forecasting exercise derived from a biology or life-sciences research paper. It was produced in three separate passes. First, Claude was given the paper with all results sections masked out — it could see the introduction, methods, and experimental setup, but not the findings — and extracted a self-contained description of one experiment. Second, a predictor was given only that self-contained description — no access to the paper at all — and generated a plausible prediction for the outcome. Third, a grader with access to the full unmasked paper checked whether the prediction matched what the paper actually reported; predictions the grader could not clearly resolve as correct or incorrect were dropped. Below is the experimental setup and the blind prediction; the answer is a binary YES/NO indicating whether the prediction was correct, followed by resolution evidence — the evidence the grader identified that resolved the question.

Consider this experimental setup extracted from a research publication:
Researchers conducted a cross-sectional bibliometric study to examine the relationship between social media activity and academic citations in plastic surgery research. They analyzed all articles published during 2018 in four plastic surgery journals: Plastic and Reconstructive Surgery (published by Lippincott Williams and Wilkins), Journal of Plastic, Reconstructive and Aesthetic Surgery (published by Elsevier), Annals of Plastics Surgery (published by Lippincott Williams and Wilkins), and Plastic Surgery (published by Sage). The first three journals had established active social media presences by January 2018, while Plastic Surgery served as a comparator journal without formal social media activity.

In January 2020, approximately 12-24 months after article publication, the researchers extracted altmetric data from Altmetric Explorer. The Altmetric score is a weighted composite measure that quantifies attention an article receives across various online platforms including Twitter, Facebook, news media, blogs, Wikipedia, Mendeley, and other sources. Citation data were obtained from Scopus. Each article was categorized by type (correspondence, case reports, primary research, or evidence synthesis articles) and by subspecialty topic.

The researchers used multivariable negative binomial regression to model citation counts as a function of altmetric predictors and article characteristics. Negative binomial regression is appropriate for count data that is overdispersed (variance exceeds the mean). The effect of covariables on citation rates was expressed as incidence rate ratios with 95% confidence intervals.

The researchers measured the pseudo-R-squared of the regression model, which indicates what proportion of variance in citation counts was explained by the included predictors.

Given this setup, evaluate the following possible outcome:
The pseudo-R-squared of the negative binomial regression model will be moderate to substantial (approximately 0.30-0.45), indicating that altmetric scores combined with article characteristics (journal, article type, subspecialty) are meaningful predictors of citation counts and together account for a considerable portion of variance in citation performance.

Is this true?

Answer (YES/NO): NO